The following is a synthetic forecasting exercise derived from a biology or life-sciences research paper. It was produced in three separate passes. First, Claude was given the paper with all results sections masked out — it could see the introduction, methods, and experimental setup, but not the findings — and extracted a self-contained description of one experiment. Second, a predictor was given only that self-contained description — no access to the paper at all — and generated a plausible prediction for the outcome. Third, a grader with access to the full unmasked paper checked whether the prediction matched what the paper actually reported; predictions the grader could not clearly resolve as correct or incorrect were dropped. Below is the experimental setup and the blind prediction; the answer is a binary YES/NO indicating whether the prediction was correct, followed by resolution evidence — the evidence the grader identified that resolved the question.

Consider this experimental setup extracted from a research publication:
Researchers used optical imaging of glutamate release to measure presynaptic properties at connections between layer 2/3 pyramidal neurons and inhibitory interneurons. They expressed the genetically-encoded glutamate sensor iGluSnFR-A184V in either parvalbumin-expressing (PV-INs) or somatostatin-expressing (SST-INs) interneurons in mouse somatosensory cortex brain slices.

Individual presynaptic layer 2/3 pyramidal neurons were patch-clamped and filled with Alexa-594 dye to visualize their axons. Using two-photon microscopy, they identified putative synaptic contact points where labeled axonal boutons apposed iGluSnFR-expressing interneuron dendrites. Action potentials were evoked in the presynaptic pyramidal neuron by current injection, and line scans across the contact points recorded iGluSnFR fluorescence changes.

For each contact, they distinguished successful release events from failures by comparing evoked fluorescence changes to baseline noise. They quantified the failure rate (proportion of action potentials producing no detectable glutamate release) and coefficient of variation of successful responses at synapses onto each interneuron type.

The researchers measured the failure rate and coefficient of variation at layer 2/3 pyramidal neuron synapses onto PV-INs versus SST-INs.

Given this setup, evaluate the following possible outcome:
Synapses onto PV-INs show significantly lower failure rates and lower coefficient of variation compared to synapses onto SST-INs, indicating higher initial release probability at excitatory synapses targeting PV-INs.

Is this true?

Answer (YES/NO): YES